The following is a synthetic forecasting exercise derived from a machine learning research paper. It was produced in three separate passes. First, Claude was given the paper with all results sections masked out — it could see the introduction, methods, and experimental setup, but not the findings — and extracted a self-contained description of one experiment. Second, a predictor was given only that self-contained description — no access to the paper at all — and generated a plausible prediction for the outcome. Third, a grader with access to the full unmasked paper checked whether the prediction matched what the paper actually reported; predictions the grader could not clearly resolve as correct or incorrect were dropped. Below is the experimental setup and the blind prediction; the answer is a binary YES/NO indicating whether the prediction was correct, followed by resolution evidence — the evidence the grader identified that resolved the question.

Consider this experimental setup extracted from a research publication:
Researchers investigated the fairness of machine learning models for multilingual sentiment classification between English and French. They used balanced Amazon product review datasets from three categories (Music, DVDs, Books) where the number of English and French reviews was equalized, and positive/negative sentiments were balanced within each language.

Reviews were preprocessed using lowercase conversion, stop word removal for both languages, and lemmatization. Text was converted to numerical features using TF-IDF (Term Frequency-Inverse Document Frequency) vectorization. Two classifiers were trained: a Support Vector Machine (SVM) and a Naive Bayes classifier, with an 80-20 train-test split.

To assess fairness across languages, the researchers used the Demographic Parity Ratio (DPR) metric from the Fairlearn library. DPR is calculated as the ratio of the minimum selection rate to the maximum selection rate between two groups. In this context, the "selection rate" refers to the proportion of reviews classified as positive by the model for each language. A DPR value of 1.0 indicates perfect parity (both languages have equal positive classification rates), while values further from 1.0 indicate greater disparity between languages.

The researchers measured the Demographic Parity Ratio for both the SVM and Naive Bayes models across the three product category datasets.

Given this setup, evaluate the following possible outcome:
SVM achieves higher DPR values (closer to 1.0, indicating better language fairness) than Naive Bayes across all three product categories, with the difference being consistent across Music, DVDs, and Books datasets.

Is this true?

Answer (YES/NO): NO